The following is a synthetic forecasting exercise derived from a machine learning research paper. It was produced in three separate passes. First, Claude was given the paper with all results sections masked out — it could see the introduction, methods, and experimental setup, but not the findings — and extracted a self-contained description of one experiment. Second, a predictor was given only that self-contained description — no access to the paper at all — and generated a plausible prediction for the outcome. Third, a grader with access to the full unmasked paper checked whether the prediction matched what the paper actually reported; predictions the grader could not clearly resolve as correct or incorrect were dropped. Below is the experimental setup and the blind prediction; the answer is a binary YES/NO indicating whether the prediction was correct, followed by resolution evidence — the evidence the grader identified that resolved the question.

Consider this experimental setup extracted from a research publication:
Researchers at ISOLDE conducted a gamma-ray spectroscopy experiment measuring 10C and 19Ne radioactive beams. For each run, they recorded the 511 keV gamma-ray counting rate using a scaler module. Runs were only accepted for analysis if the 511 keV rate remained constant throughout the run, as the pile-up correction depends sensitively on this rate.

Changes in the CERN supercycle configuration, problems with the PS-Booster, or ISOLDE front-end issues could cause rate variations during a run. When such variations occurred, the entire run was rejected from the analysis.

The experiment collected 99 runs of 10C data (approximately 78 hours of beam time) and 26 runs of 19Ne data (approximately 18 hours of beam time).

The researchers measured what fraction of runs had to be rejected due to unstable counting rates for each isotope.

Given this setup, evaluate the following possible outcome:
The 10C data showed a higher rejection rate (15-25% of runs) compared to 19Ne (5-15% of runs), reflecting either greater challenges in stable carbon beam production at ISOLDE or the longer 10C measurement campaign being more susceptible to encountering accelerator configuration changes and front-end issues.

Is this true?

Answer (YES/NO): NO